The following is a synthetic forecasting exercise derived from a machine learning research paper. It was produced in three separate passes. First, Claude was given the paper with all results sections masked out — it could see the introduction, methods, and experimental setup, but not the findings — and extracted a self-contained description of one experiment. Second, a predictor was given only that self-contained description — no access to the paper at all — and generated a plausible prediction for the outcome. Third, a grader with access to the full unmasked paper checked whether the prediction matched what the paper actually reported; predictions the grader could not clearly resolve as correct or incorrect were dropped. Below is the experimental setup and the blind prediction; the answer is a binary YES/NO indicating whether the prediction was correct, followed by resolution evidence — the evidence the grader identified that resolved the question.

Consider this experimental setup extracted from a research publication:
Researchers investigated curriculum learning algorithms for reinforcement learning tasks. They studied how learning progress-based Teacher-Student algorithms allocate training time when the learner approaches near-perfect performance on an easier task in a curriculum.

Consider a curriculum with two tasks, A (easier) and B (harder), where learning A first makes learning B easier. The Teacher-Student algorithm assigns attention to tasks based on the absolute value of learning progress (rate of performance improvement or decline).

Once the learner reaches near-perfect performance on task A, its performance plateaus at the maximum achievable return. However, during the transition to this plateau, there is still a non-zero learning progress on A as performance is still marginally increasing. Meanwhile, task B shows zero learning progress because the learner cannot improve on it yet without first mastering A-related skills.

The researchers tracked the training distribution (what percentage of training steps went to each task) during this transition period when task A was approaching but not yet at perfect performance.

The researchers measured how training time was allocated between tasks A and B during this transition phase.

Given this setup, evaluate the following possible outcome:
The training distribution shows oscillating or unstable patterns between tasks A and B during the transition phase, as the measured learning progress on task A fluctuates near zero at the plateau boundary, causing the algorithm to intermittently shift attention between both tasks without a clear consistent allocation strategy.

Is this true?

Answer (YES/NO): NO